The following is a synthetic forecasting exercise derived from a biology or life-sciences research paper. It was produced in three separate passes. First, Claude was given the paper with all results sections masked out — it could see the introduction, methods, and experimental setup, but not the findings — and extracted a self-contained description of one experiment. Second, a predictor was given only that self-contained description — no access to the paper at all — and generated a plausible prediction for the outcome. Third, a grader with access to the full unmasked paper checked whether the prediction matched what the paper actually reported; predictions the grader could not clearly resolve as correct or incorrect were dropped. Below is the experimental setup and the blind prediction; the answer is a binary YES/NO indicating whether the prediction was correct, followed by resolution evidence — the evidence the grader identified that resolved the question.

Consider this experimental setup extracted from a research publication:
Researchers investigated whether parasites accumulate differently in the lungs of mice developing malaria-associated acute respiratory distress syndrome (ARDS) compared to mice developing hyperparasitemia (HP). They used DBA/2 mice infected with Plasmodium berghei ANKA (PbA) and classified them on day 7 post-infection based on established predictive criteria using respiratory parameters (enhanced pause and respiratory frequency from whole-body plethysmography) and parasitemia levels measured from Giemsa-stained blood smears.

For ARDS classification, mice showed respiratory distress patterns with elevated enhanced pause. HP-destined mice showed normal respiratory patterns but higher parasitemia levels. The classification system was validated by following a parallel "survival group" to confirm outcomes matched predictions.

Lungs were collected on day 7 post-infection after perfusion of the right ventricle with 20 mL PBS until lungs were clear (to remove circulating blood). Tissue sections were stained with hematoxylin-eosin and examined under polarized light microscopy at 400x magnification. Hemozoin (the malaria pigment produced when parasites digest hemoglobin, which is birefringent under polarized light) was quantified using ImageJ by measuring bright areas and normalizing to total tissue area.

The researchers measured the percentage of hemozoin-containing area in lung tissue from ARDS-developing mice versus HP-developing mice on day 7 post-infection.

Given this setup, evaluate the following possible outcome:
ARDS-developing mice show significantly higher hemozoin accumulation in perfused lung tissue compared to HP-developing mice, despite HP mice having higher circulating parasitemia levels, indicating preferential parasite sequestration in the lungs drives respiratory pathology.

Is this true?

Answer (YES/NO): YES